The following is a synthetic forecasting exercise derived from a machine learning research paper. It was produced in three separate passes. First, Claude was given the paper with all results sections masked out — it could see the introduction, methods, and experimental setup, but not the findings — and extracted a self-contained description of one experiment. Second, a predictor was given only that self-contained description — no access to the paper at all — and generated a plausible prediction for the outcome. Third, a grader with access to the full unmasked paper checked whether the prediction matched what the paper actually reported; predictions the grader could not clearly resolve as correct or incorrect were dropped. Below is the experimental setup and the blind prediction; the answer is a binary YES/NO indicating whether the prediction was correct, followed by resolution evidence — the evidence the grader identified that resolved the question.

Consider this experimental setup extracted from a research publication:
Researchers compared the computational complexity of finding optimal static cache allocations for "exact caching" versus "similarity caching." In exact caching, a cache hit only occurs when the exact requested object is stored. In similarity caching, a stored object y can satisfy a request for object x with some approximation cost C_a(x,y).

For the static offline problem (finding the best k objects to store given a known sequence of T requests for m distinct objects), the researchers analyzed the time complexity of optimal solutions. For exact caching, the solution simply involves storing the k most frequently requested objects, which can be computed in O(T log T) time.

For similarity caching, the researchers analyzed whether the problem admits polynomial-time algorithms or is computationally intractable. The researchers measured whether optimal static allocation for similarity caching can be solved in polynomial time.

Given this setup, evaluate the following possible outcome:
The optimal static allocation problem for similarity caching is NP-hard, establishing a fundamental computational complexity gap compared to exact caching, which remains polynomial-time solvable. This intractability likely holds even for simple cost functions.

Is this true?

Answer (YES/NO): YES